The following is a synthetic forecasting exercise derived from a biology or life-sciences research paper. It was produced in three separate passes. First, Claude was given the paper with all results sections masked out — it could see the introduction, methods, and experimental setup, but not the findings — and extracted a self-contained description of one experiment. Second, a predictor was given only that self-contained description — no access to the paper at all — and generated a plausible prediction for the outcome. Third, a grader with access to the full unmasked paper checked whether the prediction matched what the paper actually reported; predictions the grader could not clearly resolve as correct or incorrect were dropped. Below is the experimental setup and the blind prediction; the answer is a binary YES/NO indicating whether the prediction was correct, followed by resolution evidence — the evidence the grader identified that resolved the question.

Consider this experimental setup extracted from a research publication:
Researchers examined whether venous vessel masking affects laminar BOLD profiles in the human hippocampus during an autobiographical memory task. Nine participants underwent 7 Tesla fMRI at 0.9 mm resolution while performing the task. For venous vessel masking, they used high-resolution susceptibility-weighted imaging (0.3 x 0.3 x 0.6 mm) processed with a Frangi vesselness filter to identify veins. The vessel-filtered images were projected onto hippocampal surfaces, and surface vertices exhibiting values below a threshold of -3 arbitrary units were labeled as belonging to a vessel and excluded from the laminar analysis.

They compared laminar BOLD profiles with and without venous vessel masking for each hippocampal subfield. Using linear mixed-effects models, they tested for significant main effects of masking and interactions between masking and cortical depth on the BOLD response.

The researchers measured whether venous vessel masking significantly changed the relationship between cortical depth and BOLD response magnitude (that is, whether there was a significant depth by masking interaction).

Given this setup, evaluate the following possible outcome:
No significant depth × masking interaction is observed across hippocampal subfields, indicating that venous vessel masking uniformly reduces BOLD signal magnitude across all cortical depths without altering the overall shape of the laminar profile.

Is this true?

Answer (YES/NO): NO